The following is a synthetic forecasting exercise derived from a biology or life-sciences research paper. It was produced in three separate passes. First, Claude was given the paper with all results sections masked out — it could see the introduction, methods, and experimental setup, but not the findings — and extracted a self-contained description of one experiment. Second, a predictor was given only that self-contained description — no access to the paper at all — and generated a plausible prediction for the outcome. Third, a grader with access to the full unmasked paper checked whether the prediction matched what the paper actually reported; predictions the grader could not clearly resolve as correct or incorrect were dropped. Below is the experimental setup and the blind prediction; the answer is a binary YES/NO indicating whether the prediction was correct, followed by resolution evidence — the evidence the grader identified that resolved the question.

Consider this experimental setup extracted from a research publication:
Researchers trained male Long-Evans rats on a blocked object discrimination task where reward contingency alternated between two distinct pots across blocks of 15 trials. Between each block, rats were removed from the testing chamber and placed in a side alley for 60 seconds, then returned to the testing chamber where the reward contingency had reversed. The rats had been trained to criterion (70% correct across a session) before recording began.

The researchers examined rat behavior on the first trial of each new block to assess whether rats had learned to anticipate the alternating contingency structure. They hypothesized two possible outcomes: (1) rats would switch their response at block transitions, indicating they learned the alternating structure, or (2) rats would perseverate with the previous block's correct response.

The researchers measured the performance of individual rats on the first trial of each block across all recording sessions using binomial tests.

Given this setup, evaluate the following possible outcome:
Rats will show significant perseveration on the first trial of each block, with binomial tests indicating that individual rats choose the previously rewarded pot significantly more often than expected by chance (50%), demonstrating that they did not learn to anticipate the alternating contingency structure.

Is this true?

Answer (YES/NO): NO